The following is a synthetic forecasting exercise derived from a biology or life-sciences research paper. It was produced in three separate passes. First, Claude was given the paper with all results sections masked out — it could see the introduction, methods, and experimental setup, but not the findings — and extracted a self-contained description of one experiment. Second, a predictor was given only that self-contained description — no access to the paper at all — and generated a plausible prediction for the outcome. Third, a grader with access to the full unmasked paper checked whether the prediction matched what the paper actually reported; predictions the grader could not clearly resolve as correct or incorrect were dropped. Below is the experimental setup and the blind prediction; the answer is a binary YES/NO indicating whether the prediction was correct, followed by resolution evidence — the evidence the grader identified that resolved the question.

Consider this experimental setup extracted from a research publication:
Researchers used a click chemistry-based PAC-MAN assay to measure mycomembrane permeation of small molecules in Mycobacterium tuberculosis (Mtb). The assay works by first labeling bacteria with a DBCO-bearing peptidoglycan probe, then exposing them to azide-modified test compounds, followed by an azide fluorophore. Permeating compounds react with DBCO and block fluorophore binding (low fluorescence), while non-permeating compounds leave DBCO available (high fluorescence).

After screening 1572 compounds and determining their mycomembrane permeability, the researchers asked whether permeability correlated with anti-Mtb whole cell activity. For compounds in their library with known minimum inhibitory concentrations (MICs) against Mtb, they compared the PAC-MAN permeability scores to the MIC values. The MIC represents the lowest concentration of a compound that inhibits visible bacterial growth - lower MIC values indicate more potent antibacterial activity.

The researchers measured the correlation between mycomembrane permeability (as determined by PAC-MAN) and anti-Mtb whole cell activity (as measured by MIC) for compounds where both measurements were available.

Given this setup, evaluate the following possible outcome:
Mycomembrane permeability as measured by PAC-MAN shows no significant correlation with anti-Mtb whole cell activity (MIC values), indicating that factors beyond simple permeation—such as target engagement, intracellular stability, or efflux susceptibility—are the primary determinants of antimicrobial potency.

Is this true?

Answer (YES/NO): NO